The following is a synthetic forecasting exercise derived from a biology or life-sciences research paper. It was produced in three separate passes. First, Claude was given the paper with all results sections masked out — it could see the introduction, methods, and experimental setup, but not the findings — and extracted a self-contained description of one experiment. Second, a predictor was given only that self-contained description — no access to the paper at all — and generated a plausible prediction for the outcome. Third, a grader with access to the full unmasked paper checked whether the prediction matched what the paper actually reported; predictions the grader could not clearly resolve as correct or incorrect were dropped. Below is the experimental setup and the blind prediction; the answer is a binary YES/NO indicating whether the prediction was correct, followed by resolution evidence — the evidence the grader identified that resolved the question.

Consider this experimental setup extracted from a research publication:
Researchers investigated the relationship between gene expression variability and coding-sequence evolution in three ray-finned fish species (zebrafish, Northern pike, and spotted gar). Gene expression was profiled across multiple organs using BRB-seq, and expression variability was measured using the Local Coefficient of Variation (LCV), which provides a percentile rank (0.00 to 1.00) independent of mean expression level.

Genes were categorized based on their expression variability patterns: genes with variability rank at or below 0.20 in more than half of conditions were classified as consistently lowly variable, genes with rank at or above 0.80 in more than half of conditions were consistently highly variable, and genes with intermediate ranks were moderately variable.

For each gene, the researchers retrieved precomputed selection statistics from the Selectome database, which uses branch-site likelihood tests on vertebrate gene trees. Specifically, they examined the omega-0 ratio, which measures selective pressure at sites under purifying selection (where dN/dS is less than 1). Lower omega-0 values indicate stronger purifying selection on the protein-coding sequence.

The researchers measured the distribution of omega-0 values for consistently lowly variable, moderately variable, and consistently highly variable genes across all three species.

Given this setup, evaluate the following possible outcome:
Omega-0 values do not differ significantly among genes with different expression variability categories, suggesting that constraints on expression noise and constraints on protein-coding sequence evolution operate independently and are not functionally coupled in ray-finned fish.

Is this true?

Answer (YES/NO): NO